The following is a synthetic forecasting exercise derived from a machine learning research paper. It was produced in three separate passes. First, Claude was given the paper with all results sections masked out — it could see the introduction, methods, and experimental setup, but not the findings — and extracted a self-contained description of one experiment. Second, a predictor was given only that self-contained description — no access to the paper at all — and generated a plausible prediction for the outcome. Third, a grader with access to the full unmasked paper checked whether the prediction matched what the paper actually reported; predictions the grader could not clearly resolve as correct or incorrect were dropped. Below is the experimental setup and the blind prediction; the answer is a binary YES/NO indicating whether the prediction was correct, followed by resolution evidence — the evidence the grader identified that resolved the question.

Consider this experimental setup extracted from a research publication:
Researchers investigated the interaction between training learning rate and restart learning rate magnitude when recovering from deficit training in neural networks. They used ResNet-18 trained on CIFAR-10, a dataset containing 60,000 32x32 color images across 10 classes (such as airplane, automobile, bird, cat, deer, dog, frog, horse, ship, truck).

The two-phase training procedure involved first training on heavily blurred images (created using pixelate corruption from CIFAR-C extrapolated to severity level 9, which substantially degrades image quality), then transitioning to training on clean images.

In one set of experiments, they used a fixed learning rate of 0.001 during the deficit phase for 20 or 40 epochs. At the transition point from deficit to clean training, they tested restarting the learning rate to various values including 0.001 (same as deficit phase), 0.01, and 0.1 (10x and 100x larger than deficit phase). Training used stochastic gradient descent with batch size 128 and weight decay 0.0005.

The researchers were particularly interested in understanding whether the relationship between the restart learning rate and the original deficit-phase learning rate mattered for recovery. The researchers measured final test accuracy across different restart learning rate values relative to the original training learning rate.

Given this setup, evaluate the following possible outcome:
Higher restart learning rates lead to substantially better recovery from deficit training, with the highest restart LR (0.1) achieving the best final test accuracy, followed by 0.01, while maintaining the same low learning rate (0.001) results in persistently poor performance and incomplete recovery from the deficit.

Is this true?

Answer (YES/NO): YES